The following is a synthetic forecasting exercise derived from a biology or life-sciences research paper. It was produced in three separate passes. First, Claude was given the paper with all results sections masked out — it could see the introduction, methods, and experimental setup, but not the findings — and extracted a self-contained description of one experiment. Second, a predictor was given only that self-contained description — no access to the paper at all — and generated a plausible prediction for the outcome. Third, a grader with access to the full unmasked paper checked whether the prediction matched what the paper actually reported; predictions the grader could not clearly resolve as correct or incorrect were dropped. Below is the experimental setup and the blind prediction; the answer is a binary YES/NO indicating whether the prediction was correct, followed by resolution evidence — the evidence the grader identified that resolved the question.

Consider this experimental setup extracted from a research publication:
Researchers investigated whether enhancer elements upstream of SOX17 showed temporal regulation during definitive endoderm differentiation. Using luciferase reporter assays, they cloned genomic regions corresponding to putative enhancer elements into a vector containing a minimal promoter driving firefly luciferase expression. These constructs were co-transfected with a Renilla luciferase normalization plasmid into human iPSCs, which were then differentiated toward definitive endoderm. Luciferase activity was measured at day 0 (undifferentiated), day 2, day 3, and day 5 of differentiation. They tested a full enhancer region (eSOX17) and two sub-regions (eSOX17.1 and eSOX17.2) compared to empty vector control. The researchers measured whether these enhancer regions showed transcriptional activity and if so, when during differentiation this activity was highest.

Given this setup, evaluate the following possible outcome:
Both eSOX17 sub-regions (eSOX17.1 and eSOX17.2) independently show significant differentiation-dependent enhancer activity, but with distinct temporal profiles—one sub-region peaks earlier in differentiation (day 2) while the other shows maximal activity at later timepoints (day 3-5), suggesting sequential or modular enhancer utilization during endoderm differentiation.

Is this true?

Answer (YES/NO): NO